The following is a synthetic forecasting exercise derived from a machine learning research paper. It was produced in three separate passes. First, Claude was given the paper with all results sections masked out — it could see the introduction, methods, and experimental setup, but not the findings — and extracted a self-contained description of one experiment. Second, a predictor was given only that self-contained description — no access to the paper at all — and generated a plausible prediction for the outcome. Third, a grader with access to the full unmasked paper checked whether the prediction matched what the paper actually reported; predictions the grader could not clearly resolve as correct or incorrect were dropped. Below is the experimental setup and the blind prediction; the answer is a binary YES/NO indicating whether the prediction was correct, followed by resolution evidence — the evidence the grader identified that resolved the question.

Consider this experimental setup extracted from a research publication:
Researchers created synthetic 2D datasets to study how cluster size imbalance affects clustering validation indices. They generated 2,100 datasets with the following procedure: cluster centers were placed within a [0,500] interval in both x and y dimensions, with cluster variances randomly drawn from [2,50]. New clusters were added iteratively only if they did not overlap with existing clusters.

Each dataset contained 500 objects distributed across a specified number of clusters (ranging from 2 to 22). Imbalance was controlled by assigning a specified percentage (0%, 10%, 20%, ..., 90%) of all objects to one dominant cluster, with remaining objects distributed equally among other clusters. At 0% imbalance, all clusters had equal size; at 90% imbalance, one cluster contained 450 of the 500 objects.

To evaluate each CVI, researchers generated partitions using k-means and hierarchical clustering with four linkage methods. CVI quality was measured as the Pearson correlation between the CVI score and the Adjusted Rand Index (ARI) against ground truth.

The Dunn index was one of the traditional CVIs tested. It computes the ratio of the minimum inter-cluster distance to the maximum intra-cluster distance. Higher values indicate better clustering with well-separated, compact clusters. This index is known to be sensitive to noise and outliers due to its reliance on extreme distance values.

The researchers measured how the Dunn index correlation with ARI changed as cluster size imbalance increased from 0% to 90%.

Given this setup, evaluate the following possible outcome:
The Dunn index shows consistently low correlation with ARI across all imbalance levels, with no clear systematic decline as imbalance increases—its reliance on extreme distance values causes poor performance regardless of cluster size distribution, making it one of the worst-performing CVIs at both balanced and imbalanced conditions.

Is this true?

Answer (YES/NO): NO